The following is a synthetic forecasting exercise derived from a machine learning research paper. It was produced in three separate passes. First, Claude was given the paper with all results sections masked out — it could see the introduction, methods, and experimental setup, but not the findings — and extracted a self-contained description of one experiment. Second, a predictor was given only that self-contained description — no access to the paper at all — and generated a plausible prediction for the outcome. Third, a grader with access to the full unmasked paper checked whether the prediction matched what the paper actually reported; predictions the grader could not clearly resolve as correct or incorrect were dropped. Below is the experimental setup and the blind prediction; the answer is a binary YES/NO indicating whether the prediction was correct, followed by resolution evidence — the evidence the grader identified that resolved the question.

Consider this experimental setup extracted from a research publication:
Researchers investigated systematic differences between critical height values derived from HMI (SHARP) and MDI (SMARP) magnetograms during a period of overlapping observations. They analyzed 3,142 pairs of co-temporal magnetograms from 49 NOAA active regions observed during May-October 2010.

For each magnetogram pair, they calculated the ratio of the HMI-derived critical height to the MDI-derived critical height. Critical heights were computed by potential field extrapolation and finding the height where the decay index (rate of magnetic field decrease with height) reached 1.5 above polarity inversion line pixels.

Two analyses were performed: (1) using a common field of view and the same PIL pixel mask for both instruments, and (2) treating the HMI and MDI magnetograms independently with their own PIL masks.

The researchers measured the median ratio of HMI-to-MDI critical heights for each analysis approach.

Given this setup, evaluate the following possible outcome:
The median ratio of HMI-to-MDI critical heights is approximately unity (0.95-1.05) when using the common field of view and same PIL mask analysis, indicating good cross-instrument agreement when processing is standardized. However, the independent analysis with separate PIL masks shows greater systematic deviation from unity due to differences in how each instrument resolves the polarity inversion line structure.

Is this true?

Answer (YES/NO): YES